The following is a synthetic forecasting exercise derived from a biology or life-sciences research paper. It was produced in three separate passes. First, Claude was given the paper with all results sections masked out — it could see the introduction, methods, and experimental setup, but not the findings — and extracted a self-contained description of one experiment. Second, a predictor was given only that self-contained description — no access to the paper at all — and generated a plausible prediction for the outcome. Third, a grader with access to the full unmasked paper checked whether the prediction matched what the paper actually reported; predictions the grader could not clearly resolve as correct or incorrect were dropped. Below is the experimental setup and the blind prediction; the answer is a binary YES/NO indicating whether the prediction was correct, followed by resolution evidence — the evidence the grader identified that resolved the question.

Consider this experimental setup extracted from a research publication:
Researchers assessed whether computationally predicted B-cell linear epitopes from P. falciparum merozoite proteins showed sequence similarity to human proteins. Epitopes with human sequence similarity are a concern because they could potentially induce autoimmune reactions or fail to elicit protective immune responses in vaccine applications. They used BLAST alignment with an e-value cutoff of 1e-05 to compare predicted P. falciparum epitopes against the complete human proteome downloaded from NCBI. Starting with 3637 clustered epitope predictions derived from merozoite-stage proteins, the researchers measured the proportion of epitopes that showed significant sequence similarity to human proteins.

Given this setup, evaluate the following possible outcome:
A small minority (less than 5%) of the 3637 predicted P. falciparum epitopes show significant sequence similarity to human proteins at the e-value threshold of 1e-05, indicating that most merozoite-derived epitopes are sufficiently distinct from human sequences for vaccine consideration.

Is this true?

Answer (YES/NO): YES